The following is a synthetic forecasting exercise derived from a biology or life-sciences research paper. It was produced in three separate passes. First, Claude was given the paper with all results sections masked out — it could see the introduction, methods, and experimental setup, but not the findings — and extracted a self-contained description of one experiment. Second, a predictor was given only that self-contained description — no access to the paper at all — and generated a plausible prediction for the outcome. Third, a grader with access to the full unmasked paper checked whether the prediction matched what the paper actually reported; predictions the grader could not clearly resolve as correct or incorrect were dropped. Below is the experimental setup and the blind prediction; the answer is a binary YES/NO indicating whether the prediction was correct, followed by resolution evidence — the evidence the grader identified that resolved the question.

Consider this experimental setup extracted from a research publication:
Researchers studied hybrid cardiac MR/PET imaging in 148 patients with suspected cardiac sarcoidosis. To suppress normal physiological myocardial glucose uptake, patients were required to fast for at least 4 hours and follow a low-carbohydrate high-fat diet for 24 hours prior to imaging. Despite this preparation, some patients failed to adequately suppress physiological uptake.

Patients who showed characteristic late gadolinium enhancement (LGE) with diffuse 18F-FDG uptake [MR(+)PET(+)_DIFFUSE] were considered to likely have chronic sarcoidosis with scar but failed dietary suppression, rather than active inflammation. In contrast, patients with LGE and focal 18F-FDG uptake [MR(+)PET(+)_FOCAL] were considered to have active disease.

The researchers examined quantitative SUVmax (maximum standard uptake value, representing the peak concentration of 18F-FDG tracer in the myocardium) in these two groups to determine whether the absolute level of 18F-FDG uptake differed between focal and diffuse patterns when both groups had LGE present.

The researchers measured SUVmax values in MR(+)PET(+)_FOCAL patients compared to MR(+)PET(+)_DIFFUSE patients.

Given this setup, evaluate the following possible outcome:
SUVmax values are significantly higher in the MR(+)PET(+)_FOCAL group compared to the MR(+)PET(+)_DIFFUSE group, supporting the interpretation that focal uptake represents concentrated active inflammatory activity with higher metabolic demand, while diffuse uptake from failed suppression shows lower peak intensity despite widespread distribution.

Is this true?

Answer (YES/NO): NO